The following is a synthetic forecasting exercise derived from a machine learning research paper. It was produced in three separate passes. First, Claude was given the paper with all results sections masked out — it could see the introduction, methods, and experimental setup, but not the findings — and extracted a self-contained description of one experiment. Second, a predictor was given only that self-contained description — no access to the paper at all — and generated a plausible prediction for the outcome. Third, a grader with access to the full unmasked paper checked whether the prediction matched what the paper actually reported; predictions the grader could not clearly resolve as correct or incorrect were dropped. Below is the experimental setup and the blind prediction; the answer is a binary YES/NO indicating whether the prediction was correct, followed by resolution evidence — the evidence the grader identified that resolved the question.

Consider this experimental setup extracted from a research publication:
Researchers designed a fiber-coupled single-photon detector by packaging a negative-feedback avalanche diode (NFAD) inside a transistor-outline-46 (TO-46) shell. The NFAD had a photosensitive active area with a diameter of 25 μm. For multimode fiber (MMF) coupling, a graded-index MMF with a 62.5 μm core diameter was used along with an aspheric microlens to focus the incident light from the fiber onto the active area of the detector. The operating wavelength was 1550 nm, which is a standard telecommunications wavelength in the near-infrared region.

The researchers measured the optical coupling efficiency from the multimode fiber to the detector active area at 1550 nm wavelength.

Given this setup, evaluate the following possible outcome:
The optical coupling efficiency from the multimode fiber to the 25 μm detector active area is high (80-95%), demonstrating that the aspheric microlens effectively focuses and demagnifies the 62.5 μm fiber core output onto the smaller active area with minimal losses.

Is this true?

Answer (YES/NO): YES